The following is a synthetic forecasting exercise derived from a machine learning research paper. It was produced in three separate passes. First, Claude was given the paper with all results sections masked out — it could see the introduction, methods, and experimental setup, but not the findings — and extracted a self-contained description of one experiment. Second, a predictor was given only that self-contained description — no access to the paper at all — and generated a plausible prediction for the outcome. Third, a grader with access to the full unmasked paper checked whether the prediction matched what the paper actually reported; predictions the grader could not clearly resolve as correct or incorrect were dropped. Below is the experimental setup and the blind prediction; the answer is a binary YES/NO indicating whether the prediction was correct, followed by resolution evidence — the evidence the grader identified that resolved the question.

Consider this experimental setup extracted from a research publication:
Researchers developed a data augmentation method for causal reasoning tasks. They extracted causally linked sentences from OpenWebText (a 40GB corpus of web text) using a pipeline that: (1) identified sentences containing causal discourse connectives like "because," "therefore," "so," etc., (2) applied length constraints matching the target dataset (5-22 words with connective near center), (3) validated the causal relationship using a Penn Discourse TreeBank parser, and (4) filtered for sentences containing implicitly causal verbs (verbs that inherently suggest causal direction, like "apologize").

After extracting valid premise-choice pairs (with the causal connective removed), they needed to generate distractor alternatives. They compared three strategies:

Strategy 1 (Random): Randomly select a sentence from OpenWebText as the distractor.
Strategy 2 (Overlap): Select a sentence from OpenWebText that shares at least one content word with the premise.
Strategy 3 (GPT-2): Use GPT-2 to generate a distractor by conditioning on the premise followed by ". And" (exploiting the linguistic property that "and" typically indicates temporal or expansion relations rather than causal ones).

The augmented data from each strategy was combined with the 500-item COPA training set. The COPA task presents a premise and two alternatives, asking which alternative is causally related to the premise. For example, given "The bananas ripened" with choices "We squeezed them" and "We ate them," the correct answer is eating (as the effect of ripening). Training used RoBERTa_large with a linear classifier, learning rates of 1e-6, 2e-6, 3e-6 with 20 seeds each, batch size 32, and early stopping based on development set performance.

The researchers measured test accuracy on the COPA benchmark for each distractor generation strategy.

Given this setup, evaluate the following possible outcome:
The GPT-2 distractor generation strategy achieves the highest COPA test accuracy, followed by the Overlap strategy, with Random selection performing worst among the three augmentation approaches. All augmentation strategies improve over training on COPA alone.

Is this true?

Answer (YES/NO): YES